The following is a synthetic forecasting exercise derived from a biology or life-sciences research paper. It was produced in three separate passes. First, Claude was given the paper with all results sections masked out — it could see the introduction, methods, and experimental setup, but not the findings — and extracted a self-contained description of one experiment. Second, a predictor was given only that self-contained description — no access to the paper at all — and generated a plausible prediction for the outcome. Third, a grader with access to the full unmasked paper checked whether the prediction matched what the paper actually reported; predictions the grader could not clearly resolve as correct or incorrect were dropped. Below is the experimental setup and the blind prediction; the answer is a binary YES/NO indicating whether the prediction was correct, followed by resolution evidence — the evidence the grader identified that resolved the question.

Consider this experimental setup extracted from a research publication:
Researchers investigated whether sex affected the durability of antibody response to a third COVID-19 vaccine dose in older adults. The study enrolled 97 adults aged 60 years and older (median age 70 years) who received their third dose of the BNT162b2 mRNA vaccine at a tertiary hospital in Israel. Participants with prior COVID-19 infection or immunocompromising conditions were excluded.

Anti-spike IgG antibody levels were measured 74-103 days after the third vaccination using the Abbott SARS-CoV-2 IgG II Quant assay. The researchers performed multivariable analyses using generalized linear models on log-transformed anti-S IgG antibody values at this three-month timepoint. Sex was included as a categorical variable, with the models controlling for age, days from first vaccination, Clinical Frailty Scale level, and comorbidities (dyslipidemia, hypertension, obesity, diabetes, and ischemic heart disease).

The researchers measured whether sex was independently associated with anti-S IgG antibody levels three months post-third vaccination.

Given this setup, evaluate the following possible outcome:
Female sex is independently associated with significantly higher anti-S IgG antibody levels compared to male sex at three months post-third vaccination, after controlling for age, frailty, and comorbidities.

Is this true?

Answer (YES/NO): NO